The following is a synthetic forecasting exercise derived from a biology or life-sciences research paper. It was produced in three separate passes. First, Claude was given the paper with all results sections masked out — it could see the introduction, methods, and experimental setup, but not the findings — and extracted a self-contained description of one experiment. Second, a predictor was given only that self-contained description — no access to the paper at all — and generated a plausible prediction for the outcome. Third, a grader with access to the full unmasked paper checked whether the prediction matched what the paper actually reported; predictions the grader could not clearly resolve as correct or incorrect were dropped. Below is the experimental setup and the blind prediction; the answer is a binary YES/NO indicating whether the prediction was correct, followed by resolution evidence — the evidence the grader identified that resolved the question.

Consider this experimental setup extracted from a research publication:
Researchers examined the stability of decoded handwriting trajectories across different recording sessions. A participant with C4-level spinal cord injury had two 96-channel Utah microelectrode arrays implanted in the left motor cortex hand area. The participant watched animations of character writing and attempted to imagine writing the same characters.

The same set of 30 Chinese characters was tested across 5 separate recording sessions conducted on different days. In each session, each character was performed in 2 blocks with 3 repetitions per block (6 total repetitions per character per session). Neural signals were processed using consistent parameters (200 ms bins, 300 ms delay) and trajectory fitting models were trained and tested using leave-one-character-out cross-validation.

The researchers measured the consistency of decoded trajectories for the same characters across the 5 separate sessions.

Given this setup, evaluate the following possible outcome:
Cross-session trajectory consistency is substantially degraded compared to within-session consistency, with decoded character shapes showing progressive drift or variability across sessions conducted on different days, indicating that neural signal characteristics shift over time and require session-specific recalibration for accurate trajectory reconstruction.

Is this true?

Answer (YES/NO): NO